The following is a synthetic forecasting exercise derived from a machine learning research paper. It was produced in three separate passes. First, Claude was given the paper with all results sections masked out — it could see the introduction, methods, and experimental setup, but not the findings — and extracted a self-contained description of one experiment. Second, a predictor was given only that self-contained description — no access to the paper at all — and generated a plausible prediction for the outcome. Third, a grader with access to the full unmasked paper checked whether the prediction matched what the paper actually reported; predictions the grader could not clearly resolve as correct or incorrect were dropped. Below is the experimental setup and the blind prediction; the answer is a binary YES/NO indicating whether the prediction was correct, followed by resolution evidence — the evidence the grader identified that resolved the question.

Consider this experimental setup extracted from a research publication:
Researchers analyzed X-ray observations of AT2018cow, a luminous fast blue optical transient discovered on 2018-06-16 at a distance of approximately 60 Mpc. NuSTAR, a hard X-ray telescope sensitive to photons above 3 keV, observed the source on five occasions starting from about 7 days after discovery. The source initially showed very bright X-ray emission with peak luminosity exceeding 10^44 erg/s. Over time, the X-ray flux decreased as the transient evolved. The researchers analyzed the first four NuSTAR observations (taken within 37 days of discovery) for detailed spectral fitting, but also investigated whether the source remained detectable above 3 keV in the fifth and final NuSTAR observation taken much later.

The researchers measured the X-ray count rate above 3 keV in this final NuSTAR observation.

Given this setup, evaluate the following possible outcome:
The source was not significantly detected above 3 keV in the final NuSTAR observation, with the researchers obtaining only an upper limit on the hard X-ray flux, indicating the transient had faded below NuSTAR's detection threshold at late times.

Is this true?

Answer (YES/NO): YES